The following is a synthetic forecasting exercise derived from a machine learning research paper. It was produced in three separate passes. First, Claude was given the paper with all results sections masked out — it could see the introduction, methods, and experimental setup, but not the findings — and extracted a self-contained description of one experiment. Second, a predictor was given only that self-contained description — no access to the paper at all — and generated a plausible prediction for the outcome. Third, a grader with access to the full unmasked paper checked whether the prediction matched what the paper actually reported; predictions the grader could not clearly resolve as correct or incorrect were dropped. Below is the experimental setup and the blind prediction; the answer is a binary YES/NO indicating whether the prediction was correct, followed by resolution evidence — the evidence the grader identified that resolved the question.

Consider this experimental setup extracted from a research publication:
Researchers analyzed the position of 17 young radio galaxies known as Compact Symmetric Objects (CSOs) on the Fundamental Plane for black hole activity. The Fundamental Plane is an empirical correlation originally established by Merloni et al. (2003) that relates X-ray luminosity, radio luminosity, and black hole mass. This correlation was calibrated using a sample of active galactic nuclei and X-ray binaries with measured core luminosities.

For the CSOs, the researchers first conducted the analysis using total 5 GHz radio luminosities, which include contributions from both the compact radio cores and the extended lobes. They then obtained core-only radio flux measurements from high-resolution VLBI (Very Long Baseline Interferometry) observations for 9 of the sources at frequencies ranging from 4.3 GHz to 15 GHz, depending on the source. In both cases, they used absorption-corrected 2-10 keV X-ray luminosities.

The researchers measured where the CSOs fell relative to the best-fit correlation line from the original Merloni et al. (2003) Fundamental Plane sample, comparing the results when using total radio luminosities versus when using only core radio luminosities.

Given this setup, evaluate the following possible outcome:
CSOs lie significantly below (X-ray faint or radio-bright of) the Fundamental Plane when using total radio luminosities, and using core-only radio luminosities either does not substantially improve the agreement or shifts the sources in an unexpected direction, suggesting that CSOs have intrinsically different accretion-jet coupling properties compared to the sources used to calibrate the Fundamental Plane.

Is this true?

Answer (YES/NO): NO